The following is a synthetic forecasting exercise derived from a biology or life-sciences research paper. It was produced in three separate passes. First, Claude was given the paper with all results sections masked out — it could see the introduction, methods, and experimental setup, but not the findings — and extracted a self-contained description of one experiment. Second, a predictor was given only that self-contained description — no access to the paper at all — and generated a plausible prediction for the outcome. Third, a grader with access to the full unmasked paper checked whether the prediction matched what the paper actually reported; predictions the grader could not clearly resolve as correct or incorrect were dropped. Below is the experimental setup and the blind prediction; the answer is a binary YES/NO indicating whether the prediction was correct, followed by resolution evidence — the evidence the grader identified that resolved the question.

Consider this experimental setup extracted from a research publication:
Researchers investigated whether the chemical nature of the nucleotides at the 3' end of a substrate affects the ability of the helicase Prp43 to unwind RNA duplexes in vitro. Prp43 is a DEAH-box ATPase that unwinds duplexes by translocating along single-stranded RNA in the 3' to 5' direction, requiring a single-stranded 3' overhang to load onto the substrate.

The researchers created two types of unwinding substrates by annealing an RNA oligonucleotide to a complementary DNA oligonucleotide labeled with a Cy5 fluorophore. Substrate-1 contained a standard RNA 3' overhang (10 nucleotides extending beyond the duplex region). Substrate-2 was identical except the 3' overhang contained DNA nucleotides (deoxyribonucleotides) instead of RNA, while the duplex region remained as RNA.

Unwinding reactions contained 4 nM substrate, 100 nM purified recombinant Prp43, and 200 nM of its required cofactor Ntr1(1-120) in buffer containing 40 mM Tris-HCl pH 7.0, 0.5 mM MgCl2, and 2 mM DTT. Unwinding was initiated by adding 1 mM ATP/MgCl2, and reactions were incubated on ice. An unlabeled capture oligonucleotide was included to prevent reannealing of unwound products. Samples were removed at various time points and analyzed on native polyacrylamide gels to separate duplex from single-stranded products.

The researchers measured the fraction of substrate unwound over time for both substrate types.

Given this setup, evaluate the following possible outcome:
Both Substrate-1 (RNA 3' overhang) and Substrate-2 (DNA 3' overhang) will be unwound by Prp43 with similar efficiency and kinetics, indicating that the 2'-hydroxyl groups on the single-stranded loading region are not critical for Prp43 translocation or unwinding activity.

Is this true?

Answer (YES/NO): NO